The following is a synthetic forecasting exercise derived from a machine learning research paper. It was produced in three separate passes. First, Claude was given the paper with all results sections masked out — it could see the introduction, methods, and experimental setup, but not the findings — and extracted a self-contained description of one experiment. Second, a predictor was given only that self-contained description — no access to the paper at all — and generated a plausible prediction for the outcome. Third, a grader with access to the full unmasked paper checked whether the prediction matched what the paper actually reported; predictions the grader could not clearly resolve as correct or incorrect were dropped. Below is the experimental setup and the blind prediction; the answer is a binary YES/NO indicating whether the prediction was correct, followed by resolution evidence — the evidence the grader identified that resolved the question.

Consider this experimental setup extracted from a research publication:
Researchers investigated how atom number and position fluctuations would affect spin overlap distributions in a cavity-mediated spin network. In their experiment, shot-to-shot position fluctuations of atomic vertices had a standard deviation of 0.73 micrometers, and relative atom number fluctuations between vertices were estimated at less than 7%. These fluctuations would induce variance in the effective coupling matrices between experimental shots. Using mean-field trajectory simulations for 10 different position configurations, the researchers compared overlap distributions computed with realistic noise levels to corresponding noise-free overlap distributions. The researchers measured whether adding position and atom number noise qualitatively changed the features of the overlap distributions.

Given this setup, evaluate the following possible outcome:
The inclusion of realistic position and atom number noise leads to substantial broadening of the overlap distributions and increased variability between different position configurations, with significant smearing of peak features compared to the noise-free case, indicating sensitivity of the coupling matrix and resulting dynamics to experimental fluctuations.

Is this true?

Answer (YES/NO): NO